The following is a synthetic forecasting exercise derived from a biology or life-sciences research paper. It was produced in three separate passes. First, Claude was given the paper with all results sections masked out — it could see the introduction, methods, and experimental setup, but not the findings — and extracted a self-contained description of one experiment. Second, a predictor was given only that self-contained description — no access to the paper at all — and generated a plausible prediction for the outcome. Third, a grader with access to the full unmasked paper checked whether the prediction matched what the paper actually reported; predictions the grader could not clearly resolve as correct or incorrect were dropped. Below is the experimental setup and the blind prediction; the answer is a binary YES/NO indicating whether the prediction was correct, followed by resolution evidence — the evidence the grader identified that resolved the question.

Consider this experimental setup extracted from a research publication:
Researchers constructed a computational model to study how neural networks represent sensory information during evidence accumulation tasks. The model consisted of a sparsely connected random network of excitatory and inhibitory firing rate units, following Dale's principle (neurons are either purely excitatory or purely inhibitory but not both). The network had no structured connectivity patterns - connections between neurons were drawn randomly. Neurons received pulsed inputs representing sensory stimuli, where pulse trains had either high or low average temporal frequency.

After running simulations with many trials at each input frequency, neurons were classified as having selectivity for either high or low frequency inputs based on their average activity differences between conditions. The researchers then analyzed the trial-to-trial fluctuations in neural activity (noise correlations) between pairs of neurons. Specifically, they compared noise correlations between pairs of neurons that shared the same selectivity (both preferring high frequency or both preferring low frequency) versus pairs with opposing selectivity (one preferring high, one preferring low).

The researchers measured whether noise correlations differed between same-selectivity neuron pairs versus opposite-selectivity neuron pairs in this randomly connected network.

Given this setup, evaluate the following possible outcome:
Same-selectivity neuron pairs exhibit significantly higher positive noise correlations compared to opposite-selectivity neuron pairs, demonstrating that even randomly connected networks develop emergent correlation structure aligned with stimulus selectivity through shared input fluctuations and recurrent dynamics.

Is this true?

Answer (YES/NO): YES